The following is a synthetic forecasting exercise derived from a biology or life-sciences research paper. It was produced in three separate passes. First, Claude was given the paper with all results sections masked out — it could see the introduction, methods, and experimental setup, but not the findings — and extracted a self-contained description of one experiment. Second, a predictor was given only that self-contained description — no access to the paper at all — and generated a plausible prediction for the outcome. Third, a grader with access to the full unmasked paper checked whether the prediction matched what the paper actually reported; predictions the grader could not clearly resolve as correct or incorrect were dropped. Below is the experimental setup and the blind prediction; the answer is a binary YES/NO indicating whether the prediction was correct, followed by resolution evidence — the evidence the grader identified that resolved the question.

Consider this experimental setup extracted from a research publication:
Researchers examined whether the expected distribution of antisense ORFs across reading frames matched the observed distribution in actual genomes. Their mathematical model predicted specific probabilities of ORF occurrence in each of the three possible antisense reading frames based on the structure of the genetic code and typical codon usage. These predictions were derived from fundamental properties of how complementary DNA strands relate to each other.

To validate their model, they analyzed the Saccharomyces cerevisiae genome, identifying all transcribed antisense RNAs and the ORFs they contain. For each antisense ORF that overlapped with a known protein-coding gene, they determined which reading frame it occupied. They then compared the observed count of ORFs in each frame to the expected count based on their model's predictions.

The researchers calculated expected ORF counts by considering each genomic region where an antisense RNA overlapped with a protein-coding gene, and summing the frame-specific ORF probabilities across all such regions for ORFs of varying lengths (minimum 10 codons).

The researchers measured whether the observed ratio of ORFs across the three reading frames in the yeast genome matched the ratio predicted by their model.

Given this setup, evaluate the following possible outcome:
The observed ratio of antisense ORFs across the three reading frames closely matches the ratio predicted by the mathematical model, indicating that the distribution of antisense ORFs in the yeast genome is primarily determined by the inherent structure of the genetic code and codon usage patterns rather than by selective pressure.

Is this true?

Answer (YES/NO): NO